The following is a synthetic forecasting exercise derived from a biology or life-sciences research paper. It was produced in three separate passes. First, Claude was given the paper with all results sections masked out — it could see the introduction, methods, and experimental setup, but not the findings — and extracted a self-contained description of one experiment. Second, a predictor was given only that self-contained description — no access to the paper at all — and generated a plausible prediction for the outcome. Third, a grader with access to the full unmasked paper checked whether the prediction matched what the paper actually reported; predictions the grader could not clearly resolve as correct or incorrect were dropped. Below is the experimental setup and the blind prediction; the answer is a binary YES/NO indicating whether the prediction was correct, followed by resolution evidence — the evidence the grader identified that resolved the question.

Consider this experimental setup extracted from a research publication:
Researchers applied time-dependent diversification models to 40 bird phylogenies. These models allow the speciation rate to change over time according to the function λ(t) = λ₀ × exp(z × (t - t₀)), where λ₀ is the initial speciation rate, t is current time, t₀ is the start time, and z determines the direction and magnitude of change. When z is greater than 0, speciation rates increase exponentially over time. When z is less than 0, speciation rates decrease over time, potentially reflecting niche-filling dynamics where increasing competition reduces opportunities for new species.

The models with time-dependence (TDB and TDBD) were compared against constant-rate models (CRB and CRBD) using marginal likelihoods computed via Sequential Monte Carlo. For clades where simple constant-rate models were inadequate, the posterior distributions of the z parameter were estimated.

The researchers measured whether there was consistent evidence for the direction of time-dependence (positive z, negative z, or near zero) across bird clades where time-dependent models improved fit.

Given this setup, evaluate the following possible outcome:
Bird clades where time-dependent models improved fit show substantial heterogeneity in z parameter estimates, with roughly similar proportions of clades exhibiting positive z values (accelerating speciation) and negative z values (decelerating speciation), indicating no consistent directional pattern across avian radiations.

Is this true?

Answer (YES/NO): NO